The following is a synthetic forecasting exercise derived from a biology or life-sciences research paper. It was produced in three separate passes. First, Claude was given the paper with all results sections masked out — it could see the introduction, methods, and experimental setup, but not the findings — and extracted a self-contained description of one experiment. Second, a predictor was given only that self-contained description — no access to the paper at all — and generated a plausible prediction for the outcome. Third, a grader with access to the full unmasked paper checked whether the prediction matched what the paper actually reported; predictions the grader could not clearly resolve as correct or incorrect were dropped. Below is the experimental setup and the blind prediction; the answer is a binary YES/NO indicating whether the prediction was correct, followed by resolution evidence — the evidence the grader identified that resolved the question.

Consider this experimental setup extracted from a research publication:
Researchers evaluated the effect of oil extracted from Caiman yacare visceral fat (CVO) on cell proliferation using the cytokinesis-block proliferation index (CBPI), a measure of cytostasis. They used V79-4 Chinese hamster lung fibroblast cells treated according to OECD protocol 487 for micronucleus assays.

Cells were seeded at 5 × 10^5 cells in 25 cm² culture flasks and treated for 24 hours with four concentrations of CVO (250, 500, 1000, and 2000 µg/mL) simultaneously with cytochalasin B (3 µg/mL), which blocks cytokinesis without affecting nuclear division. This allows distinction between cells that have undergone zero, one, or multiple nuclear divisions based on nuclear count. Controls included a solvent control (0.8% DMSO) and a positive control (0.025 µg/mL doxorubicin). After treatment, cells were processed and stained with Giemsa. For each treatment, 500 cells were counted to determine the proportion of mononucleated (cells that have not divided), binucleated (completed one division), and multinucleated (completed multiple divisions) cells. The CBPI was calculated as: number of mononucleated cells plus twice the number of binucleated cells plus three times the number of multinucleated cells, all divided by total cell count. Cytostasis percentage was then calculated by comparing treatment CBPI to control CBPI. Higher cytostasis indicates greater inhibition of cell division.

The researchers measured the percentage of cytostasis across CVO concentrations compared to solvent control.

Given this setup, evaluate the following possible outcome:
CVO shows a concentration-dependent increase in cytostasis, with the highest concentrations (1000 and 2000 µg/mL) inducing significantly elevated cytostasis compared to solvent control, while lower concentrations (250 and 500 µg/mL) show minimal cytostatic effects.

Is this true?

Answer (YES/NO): YES